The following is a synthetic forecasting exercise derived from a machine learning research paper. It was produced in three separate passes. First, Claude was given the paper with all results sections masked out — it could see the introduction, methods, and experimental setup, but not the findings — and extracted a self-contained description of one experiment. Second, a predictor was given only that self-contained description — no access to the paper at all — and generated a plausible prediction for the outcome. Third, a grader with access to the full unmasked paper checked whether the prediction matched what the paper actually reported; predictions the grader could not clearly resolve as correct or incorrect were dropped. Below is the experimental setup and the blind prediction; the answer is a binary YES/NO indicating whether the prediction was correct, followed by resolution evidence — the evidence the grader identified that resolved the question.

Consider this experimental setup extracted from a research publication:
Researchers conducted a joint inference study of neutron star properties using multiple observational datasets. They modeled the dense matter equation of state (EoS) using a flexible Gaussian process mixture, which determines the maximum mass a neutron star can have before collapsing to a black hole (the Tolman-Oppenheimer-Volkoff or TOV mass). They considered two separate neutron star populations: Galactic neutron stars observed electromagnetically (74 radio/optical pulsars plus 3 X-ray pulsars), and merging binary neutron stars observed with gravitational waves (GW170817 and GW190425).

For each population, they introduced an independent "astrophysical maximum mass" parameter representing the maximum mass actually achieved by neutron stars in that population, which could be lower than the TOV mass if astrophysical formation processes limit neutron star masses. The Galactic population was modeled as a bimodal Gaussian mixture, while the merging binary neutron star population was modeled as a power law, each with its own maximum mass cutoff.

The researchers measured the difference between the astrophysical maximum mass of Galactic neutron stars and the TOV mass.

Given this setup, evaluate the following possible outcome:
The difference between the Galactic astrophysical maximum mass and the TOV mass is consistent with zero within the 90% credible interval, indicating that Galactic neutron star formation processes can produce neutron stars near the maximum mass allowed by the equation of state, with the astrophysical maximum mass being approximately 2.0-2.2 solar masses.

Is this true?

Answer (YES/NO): YES